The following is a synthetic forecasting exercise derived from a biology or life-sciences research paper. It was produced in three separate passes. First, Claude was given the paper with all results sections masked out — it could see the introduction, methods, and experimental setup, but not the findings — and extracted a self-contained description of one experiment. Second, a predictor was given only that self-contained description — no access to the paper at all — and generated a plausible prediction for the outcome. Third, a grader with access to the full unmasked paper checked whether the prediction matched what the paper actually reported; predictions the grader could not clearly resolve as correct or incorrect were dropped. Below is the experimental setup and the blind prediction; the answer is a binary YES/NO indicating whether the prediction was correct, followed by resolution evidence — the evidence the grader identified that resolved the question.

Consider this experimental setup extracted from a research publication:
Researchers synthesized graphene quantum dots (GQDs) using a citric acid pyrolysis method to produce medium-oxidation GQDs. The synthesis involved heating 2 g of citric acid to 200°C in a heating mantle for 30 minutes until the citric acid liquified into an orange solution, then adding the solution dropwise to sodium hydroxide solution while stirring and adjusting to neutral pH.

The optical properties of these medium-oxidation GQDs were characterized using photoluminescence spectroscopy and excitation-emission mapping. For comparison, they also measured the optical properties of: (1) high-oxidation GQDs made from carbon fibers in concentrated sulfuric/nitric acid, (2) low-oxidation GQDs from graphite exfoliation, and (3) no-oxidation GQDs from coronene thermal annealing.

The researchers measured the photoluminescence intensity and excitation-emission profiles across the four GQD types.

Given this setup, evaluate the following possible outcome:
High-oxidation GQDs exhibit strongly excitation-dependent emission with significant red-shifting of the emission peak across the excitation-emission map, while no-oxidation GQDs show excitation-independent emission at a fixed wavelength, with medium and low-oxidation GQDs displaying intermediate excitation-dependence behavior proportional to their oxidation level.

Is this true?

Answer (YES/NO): NO